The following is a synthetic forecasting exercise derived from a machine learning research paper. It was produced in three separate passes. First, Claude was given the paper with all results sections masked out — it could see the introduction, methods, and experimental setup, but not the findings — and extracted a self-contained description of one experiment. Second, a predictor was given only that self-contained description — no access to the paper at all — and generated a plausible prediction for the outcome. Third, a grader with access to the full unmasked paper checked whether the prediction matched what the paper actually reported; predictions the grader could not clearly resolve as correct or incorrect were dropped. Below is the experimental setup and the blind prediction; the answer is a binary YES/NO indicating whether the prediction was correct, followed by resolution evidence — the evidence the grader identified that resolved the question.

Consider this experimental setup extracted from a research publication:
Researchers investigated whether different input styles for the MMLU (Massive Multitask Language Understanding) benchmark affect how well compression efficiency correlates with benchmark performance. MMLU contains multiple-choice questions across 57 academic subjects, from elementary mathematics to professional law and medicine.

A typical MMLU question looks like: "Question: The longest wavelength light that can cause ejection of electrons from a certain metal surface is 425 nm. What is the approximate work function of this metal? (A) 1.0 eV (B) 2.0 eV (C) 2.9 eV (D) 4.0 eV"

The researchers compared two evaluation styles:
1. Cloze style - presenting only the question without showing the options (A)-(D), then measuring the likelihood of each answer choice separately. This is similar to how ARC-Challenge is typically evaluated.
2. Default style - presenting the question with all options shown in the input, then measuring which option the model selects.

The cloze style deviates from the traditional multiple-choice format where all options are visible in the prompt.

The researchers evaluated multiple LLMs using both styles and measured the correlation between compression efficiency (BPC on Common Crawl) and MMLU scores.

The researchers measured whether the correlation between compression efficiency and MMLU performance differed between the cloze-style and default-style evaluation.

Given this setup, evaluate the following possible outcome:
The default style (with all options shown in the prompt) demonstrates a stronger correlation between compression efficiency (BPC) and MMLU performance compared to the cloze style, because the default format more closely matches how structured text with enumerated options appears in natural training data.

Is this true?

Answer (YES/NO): NO